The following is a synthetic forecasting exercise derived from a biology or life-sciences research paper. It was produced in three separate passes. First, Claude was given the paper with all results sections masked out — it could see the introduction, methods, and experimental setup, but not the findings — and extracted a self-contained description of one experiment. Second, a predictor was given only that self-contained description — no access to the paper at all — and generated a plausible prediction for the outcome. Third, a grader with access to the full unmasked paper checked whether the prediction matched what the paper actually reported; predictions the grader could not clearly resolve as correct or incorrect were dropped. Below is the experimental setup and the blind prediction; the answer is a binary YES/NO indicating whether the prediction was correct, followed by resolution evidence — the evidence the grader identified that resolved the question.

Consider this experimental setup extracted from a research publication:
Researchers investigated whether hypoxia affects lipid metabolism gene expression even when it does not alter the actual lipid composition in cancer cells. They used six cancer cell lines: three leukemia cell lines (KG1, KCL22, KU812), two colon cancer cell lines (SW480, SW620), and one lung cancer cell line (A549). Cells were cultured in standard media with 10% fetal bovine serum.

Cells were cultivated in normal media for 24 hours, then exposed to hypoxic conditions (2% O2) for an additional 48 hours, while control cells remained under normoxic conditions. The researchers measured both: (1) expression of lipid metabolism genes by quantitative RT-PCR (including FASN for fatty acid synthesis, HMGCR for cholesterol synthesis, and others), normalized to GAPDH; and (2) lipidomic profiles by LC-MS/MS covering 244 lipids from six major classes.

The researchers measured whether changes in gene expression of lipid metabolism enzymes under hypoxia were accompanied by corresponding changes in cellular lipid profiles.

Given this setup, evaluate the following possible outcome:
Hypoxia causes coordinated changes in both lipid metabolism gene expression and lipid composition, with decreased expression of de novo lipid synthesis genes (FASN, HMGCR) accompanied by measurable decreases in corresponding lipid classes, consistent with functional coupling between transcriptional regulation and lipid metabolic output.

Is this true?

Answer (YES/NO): NO